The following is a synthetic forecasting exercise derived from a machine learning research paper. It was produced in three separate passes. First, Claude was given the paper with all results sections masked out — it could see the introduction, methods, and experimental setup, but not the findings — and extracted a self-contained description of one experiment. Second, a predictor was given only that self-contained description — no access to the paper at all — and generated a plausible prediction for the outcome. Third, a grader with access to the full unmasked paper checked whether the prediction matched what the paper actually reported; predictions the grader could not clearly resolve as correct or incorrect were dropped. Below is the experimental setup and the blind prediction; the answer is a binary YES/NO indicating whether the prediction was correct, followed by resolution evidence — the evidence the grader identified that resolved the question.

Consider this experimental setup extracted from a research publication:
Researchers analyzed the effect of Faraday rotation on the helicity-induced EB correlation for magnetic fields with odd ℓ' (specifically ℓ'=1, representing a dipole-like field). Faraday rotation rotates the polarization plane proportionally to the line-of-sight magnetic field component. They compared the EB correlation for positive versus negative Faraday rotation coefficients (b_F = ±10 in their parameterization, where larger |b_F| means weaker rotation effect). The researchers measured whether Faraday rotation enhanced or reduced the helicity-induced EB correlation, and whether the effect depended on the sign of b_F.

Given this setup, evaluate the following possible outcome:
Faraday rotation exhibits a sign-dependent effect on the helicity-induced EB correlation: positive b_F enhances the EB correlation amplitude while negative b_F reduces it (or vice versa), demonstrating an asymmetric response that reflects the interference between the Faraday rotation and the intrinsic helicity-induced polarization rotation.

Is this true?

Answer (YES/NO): YES